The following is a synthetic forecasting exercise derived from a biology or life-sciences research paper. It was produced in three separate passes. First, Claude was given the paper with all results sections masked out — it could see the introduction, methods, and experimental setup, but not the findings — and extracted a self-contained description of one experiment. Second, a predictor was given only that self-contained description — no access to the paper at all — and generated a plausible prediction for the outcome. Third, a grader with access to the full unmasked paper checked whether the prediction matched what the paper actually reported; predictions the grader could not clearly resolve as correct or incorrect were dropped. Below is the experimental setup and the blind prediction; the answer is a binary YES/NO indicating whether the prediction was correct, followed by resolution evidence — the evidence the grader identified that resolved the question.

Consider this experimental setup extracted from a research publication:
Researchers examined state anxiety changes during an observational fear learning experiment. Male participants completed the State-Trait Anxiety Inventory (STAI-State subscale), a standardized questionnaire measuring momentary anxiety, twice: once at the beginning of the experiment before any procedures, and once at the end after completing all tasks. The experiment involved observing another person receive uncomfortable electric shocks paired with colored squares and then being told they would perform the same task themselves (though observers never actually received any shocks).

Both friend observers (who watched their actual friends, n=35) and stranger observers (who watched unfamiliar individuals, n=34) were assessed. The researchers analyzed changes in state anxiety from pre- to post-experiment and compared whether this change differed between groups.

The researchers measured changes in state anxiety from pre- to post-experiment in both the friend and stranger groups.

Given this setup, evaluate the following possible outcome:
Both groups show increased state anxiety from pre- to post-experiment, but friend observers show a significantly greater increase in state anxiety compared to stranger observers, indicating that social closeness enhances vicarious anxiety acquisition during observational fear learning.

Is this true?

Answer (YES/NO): NO